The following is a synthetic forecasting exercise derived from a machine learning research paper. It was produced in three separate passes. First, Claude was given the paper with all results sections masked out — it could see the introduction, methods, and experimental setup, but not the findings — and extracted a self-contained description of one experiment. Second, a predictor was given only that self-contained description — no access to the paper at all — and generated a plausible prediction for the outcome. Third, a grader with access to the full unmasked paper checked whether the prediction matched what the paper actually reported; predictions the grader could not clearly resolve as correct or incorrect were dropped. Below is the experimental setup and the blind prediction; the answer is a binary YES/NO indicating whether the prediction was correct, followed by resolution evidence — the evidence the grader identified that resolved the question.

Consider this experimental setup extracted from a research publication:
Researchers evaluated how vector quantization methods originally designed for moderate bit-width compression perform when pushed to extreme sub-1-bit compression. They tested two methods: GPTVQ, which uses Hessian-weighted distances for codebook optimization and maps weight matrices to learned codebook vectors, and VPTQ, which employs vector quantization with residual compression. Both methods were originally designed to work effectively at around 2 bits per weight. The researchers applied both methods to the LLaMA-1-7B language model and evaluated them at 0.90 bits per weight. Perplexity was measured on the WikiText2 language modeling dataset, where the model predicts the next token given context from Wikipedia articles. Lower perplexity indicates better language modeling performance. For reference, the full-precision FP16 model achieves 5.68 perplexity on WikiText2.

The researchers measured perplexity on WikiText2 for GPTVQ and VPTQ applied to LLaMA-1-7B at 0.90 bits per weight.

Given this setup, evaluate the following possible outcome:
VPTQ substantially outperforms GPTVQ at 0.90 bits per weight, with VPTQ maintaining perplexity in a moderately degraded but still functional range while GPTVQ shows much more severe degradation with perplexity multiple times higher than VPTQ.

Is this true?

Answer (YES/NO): NO